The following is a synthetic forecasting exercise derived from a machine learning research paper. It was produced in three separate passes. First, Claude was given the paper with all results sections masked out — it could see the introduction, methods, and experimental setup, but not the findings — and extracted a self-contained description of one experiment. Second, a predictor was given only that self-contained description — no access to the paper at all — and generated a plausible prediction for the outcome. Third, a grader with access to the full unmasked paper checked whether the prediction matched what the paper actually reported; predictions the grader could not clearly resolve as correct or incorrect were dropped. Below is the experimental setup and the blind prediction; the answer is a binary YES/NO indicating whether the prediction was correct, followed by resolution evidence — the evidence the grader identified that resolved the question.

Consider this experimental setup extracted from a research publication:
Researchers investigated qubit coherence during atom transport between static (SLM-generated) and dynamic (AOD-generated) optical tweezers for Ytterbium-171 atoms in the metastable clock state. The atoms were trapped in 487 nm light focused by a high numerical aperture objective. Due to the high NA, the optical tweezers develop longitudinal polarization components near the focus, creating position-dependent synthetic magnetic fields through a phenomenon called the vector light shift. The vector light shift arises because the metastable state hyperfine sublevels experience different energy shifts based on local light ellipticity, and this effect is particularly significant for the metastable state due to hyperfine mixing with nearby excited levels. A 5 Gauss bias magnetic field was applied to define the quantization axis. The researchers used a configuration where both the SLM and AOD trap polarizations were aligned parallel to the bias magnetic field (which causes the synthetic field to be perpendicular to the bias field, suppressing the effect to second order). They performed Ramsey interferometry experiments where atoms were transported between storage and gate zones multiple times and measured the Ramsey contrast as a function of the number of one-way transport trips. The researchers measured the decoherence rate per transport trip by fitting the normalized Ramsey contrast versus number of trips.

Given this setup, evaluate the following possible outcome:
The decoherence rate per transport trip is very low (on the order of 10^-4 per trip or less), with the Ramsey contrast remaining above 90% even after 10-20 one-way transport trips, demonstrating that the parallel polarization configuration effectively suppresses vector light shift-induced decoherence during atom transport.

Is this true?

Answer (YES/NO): YES